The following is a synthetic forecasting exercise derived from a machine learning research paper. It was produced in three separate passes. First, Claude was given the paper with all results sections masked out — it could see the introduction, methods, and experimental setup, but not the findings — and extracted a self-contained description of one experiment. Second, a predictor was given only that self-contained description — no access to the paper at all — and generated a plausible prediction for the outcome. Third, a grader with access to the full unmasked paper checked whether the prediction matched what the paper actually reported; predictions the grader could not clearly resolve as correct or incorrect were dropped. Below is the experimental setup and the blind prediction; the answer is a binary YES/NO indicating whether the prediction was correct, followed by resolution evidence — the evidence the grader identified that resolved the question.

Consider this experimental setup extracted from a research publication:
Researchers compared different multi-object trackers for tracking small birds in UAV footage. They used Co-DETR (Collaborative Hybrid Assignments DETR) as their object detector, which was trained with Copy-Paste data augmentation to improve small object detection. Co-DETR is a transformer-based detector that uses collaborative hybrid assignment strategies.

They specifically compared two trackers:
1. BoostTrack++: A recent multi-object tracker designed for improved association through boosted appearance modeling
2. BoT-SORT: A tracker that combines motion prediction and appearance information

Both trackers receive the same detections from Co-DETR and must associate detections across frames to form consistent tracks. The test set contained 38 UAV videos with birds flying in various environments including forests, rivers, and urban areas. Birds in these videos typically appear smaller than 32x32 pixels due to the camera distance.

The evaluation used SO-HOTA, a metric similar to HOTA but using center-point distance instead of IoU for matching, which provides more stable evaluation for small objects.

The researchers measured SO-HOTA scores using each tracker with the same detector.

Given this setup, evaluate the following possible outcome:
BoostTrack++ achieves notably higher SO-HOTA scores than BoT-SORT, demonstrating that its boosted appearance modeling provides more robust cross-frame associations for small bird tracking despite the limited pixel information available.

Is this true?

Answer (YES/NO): YES